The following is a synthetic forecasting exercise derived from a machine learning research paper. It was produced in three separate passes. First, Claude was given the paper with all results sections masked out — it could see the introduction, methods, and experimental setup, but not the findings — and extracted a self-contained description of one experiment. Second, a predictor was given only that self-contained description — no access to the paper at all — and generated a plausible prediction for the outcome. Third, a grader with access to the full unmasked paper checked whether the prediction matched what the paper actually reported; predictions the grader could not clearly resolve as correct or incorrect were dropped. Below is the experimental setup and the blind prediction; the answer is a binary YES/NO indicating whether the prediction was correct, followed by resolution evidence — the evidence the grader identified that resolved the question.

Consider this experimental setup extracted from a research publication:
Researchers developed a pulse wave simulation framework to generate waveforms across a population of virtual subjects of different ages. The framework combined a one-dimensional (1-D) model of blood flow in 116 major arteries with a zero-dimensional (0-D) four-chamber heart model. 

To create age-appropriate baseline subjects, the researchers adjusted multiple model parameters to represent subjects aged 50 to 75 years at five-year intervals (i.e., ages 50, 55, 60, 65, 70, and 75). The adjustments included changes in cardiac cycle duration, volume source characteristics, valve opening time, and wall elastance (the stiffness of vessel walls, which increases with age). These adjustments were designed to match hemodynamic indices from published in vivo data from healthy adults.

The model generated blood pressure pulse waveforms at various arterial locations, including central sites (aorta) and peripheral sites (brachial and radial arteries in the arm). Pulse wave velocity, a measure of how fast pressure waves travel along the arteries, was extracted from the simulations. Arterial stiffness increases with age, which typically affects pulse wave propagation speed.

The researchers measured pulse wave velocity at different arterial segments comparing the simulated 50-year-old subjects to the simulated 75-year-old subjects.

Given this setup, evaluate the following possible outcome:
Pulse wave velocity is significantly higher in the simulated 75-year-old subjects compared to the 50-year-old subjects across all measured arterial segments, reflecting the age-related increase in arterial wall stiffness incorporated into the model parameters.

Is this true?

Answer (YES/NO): YES